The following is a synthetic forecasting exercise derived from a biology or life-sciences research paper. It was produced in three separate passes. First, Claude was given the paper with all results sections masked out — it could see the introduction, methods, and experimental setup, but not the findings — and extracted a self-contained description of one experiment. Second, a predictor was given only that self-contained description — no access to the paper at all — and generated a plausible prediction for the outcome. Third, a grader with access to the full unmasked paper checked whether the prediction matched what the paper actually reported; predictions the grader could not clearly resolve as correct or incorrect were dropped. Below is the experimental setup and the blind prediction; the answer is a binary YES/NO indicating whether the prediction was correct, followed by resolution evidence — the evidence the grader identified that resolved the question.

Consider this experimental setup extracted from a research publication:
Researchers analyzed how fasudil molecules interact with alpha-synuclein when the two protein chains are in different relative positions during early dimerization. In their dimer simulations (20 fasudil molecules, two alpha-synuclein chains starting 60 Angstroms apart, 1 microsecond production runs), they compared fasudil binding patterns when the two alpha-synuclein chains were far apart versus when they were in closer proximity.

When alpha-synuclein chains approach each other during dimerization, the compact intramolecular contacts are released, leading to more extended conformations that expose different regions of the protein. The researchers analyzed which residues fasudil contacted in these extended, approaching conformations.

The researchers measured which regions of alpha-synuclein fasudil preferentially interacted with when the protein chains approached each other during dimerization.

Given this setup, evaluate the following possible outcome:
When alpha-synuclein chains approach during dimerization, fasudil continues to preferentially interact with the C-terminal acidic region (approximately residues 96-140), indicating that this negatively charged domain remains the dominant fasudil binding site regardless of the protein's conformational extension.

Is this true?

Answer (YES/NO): YES